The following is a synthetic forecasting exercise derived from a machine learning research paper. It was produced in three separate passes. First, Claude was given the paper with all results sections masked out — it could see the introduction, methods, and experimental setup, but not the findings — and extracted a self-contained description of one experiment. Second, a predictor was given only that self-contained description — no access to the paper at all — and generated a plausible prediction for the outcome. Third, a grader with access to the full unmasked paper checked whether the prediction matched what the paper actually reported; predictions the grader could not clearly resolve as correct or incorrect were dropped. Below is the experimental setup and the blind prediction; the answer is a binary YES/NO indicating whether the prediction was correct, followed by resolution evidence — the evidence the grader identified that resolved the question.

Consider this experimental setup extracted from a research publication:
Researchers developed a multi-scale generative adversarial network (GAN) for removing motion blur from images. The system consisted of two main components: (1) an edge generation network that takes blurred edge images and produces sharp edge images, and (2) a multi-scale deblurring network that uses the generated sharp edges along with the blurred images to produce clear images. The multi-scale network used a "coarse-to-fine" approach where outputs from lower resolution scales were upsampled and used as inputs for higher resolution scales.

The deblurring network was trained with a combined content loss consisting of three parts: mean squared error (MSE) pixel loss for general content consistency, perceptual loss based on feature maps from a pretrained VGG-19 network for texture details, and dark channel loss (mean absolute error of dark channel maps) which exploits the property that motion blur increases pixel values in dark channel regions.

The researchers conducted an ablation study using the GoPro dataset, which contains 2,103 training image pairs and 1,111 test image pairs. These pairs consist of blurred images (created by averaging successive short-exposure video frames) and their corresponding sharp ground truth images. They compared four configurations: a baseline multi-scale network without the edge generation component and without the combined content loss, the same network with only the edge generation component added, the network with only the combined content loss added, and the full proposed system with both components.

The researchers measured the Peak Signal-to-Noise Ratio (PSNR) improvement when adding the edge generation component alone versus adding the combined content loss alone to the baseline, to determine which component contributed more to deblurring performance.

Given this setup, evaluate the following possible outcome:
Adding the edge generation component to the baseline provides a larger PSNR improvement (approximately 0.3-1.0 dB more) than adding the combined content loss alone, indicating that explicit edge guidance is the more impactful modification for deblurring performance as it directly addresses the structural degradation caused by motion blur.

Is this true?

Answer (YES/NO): NO